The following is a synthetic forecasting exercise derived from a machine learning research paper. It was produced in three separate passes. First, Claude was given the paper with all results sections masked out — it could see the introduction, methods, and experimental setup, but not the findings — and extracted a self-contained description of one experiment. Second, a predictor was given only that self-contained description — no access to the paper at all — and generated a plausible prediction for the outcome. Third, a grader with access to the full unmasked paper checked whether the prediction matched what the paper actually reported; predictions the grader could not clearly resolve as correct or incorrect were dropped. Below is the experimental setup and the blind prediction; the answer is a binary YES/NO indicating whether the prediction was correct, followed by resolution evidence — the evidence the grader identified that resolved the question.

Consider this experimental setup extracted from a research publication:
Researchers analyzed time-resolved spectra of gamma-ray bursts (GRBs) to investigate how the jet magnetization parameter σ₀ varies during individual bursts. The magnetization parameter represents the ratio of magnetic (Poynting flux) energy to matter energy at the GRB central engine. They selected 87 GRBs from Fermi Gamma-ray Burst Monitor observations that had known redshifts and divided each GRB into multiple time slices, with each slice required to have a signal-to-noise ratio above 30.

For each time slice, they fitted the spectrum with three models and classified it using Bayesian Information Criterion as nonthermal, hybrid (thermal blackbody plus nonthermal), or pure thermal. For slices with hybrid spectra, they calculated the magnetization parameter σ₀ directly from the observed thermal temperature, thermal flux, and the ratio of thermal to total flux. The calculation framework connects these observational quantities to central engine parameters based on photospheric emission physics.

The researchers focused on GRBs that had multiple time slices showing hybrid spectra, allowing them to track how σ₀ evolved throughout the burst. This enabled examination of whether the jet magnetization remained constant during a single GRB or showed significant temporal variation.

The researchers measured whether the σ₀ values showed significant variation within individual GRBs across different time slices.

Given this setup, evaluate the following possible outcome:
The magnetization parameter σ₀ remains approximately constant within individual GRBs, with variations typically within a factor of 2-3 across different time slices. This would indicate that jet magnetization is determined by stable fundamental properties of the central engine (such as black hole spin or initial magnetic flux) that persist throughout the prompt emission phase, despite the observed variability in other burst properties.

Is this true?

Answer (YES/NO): NO